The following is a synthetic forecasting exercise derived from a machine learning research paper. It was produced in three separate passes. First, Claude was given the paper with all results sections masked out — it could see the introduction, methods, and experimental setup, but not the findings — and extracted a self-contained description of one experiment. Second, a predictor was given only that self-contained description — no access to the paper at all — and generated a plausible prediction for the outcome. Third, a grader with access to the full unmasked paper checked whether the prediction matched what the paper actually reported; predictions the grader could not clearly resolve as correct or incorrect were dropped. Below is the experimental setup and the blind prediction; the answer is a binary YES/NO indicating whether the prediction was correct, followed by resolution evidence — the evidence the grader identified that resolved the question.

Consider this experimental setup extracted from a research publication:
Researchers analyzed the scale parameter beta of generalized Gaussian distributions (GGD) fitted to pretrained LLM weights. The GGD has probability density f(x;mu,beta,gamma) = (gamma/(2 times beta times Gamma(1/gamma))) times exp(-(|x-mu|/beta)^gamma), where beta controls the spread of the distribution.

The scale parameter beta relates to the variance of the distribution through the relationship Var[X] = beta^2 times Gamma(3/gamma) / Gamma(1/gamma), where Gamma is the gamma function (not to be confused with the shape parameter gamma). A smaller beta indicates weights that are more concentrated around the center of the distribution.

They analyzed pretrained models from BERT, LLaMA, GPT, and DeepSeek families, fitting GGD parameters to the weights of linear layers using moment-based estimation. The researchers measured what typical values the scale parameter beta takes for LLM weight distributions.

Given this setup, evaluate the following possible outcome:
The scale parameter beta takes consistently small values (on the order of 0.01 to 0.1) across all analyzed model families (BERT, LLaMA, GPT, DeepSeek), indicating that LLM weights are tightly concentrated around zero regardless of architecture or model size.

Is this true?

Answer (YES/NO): YES